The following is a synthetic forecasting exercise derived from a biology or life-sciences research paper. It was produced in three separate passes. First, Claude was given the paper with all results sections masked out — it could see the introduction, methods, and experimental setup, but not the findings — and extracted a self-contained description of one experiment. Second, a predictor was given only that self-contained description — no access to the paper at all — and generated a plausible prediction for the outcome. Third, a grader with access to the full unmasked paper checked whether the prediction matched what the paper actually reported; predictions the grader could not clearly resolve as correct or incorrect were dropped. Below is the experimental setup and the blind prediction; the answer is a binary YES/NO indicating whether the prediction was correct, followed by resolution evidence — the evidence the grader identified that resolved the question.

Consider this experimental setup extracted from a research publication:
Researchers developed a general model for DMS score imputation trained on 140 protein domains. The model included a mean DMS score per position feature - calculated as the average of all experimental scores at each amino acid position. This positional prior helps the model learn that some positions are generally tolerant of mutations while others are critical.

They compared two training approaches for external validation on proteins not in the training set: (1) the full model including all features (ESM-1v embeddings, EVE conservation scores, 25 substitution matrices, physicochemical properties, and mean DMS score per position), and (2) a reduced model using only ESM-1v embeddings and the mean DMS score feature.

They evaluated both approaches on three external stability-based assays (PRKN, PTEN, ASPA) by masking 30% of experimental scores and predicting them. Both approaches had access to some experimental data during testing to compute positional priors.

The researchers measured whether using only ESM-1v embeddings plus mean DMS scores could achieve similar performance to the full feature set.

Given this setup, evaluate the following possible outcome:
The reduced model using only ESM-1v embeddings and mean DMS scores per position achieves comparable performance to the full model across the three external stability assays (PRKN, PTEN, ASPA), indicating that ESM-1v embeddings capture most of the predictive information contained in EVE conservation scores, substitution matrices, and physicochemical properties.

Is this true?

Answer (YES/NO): NO